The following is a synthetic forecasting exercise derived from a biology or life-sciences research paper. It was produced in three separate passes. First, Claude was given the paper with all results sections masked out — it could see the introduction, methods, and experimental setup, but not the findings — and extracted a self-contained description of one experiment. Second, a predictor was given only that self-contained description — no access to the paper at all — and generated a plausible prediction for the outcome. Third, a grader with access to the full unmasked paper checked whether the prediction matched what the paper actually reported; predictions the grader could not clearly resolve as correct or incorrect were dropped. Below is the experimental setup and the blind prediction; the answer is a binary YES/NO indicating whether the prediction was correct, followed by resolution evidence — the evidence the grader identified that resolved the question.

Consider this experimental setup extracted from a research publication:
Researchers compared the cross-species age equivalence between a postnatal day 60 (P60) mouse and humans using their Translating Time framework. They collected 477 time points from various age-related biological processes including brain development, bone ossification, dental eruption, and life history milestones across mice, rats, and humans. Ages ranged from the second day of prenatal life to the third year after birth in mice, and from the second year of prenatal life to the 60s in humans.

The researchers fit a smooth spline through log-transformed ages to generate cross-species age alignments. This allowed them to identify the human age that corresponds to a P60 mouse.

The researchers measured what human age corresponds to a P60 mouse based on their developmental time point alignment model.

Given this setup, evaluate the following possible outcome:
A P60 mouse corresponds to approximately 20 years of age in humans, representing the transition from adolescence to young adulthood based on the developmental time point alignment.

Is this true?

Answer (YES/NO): NO